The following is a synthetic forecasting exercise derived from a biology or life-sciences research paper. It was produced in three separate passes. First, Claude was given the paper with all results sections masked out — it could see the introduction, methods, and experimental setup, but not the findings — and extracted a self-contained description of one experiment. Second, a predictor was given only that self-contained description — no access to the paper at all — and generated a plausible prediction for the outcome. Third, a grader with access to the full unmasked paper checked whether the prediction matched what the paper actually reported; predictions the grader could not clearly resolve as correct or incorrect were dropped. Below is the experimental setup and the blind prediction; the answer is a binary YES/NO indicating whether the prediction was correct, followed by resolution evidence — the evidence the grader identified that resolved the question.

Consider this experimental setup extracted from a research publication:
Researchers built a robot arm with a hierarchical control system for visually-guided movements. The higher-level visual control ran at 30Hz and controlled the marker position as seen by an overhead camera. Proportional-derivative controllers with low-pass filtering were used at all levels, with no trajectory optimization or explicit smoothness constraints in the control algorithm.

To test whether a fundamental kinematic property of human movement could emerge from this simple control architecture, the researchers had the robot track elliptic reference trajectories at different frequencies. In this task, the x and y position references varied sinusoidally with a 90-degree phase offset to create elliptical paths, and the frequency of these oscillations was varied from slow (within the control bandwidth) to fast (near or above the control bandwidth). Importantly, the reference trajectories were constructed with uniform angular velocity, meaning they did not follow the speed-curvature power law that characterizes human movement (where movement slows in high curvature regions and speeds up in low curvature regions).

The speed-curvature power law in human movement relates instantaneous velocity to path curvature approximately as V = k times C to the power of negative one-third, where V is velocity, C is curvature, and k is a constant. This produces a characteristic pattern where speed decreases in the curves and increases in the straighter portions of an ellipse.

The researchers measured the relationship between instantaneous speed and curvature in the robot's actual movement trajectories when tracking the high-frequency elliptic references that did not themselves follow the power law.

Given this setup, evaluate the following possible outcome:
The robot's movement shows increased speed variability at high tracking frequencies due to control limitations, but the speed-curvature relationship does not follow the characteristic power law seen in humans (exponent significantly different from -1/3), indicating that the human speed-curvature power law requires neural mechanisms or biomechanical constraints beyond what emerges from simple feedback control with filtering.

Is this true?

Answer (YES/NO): NO